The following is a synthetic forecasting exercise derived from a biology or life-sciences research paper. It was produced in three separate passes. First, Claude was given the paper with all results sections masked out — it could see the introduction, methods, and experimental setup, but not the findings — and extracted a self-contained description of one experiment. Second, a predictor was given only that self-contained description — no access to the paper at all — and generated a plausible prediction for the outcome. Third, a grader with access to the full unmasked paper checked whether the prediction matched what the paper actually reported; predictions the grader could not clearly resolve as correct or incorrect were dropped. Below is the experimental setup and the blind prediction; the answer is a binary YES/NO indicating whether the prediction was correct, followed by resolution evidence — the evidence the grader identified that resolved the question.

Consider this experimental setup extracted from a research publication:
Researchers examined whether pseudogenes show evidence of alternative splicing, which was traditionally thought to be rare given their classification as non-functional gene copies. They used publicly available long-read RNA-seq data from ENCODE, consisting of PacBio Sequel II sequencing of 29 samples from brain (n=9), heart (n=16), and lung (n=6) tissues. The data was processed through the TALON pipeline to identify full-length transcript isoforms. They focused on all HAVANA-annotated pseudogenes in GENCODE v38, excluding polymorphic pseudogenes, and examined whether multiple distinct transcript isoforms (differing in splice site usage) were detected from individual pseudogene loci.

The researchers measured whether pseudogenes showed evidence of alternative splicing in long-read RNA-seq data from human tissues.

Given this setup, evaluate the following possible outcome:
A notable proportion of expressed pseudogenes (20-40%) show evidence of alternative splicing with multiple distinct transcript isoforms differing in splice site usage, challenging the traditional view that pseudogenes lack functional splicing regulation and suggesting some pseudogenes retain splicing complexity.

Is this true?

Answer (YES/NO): NO